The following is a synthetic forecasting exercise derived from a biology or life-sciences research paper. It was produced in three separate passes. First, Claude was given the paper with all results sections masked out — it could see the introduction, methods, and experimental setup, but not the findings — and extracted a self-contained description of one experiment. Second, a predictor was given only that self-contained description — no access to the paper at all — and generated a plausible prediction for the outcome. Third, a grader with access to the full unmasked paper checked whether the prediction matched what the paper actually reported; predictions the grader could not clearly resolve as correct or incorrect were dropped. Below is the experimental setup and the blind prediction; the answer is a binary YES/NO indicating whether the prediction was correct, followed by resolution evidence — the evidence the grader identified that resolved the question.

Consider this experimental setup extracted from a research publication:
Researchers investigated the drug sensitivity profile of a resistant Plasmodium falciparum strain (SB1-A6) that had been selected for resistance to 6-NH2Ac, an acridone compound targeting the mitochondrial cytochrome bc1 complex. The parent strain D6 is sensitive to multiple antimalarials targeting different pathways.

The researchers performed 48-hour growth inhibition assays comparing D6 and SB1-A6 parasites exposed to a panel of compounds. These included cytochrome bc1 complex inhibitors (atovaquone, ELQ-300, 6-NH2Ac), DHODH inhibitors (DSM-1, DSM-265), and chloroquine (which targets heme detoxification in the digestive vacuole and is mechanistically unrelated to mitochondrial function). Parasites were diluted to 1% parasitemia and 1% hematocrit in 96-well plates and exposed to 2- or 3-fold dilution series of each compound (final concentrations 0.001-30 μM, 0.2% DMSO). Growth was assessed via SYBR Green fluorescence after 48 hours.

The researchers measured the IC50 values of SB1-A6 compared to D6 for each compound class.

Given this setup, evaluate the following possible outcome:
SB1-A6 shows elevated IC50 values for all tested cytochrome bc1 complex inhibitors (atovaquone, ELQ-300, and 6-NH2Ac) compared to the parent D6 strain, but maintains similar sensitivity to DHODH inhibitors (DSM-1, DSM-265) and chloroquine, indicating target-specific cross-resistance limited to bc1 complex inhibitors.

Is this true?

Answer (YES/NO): NO